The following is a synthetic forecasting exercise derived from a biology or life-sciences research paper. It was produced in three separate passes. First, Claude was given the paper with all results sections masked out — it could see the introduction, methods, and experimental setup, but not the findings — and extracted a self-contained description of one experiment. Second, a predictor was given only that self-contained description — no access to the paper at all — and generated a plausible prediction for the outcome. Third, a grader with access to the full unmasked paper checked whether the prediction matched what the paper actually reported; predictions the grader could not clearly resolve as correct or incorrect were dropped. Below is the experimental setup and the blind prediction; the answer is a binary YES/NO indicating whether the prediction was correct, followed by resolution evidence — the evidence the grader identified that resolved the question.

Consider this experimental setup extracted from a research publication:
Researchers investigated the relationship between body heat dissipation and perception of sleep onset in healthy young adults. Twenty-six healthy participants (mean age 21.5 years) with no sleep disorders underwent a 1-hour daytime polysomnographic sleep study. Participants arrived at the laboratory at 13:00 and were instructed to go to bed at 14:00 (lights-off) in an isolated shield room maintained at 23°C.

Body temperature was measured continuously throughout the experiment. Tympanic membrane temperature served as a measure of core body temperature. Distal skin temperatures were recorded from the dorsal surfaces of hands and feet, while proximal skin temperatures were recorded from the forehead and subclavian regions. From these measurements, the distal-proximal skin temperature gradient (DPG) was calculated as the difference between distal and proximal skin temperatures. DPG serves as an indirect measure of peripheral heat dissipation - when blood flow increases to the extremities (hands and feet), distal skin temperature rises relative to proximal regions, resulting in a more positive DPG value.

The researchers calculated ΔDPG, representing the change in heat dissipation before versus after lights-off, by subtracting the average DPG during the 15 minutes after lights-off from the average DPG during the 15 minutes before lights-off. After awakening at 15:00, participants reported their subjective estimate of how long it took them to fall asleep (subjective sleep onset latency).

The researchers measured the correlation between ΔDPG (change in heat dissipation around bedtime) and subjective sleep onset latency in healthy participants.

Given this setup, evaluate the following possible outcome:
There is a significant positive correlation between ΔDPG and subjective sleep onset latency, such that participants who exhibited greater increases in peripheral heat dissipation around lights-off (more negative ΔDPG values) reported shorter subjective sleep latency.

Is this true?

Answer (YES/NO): NO